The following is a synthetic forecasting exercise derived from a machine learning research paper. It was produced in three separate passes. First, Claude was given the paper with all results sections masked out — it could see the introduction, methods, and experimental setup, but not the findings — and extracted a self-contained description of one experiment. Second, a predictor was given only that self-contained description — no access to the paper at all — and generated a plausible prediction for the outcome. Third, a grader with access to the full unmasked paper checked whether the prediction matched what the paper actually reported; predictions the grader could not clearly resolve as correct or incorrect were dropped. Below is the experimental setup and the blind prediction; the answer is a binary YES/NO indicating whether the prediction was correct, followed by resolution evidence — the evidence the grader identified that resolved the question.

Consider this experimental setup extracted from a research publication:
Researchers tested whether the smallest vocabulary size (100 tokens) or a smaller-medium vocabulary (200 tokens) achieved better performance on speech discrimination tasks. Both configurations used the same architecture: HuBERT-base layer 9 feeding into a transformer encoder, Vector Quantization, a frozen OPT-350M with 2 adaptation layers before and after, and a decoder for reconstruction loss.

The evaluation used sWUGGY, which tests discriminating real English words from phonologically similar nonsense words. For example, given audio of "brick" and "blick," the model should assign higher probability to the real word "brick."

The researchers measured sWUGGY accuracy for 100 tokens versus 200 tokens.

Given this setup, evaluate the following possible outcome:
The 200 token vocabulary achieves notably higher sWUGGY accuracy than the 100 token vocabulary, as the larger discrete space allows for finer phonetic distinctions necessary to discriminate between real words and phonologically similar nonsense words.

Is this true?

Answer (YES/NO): YES